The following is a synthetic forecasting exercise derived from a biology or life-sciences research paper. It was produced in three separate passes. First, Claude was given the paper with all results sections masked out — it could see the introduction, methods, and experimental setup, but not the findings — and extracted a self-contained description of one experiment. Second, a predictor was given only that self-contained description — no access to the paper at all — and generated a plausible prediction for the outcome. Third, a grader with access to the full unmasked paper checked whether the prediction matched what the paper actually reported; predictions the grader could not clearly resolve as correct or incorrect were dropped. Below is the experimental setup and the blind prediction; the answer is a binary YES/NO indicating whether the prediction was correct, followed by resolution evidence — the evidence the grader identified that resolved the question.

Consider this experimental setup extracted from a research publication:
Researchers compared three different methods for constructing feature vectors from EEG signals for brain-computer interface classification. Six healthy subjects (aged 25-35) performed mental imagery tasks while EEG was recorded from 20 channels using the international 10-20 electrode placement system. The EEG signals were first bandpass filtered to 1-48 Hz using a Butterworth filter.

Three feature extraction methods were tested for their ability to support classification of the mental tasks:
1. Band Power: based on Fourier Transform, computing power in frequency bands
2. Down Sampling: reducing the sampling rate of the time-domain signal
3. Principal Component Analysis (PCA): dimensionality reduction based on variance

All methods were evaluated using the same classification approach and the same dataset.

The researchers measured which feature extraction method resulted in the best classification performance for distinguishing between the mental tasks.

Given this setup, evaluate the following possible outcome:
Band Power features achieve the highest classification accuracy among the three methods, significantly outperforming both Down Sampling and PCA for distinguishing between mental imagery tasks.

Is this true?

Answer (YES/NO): YES